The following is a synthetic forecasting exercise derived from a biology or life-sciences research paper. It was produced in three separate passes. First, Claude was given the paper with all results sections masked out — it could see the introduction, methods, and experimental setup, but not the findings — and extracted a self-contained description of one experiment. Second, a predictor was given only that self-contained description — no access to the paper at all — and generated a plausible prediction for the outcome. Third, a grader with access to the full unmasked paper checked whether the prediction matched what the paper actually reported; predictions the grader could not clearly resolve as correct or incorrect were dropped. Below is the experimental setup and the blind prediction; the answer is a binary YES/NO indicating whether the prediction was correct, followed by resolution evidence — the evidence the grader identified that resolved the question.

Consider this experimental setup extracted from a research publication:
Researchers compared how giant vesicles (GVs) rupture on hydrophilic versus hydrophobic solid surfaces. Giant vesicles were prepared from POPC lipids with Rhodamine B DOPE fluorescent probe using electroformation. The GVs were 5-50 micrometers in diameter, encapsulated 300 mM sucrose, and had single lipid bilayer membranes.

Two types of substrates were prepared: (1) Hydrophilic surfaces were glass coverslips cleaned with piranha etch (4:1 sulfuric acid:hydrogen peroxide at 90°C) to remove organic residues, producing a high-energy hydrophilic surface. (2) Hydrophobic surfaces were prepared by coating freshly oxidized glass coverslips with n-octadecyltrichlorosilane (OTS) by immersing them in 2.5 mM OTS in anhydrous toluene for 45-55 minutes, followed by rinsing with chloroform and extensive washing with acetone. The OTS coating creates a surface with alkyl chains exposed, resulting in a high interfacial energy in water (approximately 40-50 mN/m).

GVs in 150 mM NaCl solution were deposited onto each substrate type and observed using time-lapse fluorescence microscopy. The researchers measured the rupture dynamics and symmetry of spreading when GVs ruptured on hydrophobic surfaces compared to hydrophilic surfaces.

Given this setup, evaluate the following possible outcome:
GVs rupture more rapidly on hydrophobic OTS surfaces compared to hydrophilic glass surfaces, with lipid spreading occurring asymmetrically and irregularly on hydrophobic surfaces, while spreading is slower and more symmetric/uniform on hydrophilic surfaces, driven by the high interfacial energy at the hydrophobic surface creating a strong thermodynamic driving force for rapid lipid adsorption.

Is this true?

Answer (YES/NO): NO